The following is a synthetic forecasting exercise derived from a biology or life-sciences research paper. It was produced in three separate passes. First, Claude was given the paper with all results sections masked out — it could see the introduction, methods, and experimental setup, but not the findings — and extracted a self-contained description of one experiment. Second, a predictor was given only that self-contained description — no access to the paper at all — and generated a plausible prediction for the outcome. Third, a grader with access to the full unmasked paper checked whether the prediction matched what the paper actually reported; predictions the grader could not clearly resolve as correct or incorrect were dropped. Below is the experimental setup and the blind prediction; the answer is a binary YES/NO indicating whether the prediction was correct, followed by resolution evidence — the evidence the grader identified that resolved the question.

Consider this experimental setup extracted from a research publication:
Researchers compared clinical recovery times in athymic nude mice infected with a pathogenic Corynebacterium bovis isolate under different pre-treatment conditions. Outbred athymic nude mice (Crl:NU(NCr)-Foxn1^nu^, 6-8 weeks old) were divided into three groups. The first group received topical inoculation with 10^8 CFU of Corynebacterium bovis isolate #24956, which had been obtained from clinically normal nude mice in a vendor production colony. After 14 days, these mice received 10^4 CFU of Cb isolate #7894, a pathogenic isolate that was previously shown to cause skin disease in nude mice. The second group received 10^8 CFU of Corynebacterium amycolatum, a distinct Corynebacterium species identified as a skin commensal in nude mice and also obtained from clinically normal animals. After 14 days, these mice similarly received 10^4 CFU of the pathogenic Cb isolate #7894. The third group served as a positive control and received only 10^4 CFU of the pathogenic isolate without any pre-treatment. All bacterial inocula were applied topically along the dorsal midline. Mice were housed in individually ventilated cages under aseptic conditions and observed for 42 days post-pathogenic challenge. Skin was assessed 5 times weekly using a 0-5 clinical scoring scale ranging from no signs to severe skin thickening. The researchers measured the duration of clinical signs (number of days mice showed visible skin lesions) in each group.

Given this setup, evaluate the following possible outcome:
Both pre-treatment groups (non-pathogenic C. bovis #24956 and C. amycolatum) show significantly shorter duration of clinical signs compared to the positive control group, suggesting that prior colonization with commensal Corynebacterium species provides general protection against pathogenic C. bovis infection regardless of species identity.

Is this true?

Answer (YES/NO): NO